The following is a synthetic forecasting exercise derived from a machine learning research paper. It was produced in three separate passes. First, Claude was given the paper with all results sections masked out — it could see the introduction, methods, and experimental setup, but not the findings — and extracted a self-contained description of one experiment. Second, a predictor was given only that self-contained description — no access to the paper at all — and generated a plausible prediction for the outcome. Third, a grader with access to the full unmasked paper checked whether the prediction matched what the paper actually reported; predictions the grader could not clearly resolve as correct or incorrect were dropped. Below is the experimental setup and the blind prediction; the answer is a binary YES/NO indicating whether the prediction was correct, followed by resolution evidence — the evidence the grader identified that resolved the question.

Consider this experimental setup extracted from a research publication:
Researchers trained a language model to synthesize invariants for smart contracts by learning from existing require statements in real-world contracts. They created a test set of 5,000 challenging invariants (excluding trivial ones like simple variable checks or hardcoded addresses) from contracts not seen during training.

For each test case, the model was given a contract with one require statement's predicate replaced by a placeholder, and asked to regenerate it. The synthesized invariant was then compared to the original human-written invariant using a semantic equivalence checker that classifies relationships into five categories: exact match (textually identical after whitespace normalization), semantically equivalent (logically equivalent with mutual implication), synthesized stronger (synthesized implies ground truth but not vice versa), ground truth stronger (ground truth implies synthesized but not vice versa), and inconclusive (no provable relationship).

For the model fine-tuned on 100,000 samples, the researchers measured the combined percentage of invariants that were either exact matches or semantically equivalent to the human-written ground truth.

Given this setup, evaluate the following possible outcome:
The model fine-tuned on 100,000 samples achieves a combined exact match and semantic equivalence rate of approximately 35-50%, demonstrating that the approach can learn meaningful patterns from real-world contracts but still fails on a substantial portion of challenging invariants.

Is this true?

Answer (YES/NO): YES